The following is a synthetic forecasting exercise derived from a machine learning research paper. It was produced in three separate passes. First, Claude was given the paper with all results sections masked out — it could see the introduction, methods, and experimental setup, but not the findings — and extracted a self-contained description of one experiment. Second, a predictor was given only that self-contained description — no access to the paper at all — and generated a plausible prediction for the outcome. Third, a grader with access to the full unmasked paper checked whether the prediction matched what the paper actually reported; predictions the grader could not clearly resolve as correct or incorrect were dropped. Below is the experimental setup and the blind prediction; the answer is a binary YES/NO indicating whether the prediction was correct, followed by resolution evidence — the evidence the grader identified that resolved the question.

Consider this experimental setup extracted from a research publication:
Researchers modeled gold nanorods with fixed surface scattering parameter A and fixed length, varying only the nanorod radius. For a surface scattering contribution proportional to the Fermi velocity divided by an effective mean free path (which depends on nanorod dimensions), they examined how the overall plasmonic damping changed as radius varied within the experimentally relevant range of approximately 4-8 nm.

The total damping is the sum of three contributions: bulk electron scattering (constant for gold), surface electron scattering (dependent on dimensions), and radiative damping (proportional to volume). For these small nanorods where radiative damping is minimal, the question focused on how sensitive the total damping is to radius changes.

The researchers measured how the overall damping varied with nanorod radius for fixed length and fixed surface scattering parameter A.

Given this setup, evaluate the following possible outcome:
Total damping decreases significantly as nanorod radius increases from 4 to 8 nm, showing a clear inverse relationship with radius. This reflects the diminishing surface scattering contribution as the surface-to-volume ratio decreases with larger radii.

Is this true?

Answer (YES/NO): NO